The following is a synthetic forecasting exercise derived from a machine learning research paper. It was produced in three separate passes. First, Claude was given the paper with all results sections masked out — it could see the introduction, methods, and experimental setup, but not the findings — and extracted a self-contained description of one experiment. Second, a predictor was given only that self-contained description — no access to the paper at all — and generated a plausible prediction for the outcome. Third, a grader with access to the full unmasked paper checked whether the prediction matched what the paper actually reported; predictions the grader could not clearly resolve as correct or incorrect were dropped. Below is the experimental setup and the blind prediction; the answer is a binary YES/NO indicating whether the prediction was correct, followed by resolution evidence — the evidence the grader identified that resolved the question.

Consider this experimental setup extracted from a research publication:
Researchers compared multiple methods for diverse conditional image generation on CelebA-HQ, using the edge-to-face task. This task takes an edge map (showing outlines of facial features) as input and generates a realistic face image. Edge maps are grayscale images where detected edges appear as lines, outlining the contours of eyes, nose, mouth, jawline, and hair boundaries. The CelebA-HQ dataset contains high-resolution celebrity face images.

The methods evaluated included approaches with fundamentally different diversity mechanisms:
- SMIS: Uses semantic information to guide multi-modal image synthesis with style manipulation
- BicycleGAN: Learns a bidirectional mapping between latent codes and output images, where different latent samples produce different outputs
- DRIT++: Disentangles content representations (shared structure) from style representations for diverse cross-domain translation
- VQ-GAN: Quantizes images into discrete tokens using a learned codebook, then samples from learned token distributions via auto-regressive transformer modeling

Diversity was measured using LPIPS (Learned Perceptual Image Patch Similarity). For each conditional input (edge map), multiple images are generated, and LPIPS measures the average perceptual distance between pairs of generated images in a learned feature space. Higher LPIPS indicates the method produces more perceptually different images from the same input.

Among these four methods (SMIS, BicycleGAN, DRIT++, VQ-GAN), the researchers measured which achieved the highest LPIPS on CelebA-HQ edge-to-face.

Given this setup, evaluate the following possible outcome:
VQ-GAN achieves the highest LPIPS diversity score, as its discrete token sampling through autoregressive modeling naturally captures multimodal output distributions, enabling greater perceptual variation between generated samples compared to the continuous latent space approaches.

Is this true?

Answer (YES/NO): YES